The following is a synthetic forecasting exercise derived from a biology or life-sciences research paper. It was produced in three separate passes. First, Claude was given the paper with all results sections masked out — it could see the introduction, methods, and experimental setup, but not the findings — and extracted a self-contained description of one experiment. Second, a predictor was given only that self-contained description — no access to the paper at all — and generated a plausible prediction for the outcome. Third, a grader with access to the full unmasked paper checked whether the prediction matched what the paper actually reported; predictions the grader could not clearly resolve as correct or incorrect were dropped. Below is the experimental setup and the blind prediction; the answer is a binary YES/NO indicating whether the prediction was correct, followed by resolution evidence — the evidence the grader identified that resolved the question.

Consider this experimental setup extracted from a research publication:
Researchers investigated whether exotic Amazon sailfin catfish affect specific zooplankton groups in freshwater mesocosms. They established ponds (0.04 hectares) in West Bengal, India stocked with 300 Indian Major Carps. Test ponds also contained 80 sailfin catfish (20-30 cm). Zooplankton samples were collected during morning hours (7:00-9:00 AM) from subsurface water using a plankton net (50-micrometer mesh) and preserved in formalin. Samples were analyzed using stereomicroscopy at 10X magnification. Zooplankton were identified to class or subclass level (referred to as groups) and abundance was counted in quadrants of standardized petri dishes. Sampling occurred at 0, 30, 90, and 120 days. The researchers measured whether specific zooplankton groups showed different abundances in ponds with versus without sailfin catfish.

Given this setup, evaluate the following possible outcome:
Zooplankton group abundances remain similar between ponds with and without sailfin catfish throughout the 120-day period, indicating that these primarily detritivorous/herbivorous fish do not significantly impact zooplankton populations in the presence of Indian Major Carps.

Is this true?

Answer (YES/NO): YES